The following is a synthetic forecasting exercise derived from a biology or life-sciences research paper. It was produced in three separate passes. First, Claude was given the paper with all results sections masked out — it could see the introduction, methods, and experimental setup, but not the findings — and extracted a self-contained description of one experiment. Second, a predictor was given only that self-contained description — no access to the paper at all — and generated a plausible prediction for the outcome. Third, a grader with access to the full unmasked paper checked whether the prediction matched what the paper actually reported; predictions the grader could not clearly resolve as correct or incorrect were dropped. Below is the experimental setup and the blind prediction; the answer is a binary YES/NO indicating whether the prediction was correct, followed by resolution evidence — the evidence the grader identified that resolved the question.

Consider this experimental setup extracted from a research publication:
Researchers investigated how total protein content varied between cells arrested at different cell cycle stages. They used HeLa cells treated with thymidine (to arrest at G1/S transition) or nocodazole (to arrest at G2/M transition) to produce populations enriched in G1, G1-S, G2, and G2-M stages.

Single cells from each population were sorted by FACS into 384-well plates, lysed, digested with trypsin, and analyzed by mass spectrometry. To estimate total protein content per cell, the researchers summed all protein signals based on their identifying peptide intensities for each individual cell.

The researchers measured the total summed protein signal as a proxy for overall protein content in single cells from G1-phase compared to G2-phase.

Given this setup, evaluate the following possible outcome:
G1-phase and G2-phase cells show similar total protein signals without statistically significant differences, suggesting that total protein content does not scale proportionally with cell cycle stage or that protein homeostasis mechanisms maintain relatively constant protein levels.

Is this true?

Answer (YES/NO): NO